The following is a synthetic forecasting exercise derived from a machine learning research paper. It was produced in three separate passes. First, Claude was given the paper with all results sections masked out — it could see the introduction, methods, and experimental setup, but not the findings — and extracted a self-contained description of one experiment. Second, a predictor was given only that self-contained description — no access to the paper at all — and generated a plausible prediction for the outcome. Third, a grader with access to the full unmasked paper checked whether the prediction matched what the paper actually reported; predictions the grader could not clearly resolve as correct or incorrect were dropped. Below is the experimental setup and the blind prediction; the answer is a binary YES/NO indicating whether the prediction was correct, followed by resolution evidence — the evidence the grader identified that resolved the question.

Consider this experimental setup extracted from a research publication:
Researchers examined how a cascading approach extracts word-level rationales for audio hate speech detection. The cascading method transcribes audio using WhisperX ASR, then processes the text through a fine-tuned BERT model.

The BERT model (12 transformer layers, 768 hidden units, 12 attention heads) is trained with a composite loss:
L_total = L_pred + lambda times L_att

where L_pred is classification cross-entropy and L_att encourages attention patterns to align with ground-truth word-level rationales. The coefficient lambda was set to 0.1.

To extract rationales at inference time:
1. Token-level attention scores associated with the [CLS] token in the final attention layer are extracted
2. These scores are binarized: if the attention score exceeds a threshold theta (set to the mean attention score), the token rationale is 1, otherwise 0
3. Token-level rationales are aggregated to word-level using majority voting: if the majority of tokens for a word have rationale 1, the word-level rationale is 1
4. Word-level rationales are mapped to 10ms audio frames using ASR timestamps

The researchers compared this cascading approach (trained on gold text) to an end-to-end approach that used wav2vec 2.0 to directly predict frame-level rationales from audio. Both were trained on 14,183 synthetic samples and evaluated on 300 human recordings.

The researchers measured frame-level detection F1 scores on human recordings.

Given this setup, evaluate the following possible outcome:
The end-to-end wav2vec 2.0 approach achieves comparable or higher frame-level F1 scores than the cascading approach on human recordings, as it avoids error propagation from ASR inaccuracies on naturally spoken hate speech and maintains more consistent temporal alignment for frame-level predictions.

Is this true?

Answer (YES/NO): YES